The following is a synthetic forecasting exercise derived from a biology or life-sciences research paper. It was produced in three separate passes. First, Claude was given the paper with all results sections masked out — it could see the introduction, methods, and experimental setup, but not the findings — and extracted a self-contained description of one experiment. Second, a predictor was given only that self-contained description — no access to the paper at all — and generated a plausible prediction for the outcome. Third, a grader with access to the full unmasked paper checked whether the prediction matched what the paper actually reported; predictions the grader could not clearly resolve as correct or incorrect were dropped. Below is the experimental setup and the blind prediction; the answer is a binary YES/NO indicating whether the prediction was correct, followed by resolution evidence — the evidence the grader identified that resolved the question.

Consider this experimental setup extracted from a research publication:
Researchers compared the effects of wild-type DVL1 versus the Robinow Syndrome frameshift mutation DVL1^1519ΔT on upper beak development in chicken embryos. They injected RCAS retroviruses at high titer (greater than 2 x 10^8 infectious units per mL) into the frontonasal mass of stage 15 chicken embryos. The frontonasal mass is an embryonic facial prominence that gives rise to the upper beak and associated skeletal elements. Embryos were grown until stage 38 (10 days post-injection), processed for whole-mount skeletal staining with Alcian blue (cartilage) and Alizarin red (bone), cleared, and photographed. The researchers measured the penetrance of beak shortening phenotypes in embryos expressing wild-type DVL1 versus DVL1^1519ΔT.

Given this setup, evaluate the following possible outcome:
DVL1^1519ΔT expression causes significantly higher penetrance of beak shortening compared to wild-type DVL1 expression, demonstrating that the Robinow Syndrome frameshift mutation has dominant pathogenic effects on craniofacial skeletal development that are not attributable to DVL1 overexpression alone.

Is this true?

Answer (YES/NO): YES